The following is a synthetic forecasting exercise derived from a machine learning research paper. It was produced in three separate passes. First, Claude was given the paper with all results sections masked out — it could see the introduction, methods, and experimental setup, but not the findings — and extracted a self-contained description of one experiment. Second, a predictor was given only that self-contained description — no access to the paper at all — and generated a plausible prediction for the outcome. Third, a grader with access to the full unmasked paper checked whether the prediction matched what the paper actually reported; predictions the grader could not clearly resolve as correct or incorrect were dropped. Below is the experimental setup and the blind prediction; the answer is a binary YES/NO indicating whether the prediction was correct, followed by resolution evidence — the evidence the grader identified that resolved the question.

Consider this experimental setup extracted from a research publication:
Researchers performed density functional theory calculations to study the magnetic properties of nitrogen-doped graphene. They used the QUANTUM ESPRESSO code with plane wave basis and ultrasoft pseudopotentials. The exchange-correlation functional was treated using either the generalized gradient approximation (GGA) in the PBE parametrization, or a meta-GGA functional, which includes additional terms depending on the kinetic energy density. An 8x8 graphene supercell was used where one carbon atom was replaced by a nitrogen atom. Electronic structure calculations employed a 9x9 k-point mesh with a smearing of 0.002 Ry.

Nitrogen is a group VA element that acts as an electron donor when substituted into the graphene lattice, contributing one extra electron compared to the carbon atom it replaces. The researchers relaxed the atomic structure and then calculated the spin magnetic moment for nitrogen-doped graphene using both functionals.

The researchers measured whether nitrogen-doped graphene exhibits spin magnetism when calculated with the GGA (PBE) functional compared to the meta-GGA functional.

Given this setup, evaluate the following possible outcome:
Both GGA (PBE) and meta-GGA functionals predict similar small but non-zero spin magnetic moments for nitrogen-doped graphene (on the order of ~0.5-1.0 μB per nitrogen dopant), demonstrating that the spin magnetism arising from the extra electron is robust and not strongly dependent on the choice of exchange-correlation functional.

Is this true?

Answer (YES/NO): NO